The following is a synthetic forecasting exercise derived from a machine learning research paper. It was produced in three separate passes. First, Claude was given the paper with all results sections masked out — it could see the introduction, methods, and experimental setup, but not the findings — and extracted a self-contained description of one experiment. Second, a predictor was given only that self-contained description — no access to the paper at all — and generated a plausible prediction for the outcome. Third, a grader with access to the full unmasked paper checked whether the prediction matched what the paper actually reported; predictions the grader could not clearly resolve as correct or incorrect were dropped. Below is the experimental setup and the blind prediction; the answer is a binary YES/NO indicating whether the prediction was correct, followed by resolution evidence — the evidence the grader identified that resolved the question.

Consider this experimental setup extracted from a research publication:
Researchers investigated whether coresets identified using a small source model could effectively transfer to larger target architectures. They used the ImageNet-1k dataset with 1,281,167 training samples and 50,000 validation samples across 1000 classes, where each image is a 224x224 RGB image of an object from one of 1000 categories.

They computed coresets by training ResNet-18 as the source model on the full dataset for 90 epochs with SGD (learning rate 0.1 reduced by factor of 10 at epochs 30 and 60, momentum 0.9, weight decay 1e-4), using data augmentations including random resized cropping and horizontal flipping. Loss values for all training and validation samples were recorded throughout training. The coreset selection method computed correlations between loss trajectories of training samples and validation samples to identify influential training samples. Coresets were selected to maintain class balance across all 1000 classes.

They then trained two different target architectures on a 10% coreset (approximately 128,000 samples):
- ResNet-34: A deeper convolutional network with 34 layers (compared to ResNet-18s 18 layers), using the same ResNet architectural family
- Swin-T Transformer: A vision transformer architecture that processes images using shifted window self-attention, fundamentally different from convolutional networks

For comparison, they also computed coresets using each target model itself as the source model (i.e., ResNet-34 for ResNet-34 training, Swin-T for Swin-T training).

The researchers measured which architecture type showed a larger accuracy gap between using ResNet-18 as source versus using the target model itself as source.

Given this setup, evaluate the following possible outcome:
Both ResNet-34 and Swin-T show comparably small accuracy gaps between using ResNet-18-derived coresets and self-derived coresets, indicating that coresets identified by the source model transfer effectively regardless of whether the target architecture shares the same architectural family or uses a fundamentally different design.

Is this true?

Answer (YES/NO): YES